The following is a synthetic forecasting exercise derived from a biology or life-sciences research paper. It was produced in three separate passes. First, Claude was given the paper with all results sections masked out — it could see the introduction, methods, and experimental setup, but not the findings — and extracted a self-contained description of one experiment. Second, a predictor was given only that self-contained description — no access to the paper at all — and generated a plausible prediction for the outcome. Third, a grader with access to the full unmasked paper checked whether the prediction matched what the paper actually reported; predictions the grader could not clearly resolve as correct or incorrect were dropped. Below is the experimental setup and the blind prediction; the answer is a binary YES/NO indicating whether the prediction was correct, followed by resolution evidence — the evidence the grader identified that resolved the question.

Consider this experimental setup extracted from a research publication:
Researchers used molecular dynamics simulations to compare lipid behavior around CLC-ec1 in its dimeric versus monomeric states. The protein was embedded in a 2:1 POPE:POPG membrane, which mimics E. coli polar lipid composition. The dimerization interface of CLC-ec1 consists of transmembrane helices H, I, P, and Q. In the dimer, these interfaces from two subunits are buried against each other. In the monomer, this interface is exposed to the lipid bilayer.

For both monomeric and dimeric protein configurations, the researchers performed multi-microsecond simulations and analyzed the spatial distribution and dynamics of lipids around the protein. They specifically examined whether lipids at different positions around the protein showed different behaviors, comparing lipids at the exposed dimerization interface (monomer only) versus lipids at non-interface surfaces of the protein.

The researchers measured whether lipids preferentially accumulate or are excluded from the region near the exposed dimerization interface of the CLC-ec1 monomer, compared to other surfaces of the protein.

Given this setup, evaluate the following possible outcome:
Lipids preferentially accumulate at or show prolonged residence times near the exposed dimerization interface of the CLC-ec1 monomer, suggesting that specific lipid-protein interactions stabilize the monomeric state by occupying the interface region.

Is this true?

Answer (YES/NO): NO